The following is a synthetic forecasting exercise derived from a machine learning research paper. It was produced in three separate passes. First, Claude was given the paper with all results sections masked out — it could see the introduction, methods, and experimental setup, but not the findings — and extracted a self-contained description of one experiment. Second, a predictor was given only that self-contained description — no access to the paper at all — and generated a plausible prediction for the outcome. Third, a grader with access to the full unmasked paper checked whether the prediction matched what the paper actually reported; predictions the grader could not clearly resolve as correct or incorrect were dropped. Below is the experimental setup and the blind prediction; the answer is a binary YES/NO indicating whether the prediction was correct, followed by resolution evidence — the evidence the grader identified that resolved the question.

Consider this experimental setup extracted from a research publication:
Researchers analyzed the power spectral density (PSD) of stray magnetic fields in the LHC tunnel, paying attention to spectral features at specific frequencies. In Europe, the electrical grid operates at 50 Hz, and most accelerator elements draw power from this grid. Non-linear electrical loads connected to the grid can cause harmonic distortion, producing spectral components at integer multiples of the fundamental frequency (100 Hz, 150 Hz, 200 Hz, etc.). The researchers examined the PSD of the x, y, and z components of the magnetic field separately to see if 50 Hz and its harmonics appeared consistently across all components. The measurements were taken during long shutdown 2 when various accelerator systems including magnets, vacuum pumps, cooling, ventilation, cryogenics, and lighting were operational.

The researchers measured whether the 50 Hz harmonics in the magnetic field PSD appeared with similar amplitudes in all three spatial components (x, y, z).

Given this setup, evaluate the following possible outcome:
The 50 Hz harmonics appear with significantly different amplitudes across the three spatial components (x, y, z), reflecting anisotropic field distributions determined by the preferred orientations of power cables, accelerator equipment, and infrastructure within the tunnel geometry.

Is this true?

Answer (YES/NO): YES